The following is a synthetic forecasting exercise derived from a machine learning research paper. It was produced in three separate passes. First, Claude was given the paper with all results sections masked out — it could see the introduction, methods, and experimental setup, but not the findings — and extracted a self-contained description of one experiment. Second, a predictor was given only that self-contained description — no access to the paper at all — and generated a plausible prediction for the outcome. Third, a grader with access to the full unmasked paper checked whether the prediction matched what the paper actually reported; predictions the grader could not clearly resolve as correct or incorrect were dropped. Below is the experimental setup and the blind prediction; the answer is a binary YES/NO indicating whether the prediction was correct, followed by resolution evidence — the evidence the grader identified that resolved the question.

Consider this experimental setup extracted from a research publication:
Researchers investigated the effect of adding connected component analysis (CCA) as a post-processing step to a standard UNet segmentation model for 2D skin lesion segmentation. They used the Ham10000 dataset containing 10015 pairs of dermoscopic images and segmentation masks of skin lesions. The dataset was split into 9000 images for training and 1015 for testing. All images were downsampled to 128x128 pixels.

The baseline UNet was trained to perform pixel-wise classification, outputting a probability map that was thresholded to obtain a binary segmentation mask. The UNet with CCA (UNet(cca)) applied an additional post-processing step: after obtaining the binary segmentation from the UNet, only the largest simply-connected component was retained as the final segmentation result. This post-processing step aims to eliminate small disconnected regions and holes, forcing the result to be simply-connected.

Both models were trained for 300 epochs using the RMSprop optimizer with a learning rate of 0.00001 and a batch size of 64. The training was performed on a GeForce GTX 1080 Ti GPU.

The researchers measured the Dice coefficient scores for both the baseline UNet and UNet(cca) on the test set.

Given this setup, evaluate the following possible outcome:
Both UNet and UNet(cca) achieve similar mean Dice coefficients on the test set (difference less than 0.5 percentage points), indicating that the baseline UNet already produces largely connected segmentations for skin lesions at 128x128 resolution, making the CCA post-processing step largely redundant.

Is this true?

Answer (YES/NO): YES